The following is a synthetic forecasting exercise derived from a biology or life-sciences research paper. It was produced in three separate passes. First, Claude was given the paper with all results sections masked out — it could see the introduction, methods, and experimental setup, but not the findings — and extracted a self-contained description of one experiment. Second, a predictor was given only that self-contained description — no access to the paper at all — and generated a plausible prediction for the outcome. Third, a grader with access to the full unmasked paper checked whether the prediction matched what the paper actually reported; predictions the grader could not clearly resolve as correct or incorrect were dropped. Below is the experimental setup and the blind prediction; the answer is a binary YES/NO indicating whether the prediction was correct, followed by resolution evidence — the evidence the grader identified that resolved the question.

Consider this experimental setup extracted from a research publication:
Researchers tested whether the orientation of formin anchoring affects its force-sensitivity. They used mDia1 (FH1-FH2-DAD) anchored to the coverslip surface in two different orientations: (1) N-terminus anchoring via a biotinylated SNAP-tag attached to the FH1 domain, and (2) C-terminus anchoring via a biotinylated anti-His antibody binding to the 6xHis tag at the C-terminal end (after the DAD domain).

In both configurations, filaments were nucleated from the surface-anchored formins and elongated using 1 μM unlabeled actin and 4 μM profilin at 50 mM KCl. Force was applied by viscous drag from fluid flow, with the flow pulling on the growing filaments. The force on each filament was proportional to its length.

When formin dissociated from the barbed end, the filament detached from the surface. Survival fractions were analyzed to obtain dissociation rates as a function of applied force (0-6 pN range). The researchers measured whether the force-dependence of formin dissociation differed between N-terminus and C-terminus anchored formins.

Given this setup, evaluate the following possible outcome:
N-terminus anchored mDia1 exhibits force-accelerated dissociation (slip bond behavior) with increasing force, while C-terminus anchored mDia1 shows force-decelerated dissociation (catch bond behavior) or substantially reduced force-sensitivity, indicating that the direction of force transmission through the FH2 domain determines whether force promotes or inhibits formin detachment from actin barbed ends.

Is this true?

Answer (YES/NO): NO